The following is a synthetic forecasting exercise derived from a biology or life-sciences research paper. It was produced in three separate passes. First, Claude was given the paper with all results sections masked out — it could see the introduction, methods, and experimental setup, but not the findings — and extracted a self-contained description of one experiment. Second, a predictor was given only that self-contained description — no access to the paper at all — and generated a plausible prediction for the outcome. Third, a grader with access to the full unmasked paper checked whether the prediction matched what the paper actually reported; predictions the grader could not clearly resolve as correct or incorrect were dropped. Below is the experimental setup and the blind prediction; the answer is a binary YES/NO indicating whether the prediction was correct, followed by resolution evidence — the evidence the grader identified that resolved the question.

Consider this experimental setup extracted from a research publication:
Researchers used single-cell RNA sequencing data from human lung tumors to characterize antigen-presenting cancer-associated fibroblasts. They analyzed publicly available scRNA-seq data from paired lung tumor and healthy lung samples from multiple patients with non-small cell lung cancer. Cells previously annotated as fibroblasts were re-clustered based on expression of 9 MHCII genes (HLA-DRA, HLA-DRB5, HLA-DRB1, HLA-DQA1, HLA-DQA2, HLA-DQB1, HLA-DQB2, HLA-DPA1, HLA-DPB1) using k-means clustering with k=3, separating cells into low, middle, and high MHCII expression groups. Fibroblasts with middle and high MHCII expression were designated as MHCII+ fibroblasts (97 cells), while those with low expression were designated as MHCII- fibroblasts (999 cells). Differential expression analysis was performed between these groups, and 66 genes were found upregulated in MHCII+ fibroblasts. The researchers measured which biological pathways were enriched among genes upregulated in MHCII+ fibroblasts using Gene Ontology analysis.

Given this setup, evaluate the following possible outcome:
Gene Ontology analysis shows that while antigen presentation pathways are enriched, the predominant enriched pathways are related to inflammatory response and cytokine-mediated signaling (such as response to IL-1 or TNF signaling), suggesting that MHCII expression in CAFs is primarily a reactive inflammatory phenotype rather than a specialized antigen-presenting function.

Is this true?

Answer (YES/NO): NO